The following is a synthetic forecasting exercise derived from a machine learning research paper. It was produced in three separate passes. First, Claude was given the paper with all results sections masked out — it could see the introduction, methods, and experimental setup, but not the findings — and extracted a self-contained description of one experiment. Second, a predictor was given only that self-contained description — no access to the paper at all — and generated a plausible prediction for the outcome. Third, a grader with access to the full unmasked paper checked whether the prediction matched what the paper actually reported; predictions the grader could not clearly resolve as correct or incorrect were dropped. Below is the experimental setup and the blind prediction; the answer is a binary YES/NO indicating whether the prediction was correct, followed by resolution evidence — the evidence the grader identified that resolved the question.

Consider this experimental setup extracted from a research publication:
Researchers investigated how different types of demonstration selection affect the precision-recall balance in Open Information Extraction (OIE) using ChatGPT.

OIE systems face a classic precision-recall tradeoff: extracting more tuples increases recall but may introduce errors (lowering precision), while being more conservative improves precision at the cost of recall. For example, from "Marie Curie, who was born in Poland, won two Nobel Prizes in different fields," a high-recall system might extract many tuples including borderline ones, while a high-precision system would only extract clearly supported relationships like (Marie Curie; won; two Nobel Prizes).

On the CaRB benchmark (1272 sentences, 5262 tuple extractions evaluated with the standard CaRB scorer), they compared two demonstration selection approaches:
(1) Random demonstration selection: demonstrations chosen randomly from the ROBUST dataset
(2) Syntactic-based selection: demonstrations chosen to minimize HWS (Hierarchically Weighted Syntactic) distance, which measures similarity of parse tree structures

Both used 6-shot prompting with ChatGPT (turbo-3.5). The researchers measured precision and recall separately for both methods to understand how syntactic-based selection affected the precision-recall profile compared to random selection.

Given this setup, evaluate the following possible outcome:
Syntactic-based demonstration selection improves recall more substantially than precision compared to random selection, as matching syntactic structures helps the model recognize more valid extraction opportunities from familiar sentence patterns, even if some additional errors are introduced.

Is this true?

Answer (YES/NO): NO